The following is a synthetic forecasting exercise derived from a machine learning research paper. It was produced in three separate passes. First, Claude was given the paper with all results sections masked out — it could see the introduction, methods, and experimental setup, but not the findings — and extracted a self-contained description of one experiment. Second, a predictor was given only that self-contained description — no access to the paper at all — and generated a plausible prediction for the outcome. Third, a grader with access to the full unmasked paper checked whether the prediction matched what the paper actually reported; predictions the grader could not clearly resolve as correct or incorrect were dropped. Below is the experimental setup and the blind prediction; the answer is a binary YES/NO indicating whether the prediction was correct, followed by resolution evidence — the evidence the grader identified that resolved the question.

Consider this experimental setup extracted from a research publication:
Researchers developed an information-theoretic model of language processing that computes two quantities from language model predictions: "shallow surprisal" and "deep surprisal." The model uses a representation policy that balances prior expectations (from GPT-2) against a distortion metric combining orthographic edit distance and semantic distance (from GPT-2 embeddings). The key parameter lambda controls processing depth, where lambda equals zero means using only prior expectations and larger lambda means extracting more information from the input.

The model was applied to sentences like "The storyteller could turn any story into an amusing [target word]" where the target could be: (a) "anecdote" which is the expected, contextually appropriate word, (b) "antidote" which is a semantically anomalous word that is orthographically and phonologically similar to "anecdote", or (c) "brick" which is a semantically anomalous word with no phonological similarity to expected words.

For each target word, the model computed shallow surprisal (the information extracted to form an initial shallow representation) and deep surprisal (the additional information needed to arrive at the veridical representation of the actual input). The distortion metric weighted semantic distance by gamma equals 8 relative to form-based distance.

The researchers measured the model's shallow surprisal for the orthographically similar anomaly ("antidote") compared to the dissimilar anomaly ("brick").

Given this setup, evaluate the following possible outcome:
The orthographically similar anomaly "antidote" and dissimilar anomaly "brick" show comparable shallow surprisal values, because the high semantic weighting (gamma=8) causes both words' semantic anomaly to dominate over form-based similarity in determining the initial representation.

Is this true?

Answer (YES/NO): NO